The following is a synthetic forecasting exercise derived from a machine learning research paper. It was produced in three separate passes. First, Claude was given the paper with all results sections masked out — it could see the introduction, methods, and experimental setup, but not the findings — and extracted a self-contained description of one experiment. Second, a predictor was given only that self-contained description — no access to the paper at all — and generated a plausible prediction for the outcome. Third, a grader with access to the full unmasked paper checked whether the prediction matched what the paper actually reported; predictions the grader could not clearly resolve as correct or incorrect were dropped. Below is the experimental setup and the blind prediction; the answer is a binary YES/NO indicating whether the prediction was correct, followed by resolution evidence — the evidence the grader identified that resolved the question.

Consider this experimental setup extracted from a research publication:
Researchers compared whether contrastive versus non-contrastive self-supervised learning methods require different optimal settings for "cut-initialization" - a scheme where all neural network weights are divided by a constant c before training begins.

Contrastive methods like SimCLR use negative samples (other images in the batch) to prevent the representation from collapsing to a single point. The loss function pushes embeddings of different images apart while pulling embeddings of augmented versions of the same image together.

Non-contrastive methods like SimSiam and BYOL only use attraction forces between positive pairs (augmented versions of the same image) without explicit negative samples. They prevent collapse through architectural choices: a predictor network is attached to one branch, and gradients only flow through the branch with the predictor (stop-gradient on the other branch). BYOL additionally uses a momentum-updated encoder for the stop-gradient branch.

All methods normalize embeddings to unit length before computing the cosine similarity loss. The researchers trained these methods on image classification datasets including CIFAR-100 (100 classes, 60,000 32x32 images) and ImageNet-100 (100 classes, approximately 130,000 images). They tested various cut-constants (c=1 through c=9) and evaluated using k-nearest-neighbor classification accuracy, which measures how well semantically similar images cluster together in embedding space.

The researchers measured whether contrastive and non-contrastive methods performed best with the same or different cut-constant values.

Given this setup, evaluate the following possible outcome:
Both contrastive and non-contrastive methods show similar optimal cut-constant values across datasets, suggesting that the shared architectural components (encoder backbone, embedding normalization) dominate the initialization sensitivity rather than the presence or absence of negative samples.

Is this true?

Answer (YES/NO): NO